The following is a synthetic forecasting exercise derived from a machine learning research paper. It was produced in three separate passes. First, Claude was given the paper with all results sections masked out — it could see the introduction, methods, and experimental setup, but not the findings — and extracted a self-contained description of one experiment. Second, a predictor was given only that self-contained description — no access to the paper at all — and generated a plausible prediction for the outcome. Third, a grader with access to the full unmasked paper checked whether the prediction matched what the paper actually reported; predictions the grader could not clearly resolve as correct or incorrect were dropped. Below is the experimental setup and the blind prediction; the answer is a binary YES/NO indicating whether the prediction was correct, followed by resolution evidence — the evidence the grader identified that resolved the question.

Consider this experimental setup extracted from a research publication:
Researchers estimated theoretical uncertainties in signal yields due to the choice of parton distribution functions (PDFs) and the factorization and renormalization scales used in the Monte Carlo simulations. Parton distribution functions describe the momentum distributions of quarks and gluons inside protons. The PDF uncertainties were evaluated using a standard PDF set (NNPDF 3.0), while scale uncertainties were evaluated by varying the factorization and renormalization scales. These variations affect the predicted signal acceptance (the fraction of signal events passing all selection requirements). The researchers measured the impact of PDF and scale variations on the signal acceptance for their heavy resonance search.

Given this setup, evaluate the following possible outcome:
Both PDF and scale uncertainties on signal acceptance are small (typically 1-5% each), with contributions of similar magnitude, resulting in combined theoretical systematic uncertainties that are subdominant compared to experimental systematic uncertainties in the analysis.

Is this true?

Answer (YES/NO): NO